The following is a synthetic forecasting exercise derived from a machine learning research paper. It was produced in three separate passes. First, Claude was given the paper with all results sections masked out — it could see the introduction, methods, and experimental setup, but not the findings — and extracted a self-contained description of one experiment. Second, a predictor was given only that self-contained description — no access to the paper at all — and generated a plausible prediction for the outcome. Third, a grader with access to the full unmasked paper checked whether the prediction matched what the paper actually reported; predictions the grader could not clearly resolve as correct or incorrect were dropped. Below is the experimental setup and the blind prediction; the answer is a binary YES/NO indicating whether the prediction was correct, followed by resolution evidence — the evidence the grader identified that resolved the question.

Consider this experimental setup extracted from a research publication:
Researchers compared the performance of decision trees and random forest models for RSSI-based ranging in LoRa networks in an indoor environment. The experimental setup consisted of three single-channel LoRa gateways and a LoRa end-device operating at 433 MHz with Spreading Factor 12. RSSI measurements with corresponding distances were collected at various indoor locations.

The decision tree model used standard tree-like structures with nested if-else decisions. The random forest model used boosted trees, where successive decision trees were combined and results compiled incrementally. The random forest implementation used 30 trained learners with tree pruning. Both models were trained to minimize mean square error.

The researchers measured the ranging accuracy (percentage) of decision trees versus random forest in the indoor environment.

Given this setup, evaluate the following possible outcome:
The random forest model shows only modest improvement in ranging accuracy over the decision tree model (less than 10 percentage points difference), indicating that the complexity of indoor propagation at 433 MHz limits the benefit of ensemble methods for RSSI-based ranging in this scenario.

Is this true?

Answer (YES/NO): NO